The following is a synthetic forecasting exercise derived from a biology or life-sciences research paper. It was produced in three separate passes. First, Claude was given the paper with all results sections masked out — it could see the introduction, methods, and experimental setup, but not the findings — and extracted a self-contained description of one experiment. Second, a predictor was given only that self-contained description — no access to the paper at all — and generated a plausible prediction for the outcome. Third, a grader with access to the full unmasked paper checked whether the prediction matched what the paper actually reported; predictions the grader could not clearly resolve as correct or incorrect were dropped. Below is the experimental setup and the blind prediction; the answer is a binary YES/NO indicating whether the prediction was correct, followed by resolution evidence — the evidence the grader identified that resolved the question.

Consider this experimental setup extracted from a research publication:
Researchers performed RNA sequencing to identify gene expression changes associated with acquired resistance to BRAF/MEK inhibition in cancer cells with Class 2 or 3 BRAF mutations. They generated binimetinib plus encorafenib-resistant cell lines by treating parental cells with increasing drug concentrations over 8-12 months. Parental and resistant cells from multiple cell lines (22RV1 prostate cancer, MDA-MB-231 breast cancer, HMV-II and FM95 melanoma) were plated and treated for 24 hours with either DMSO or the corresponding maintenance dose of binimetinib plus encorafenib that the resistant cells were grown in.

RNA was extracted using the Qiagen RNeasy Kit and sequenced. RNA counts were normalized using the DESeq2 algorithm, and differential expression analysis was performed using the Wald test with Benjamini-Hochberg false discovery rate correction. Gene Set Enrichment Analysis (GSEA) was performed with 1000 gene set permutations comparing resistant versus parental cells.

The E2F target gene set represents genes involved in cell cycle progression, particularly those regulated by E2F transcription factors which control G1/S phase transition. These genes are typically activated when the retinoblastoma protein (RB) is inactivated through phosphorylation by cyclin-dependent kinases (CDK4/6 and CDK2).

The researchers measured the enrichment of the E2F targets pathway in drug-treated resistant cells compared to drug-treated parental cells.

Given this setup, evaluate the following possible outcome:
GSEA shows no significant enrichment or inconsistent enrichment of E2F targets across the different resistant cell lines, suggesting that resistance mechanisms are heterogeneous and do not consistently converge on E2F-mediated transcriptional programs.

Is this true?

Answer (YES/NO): NO